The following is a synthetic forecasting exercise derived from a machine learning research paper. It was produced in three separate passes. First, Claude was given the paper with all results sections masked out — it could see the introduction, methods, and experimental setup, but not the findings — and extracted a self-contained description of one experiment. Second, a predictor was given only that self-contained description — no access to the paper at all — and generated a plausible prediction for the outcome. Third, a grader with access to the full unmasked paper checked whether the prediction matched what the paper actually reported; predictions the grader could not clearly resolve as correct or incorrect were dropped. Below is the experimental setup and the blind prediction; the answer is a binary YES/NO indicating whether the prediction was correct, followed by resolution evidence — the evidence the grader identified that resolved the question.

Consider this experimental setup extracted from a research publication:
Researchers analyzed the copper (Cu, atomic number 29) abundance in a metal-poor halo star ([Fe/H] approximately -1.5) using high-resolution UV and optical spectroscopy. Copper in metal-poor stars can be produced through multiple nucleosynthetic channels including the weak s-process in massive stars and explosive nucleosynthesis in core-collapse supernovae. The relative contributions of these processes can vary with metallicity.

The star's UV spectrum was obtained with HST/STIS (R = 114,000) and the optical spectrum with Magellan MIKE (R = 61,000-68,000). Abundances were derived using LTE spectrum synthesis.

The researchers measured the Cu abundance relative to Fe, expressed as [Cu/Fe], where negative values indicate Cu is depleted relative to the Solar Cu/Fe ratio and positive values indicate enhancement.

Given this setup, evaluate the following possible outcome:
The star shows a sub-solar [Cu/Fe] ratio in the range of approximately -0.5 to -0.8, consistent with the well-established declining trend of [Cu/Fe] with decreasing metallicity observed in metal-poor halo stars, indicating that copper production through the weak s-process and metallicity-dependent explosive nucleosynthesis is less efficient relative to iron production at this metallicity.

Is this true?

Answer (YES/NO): YES